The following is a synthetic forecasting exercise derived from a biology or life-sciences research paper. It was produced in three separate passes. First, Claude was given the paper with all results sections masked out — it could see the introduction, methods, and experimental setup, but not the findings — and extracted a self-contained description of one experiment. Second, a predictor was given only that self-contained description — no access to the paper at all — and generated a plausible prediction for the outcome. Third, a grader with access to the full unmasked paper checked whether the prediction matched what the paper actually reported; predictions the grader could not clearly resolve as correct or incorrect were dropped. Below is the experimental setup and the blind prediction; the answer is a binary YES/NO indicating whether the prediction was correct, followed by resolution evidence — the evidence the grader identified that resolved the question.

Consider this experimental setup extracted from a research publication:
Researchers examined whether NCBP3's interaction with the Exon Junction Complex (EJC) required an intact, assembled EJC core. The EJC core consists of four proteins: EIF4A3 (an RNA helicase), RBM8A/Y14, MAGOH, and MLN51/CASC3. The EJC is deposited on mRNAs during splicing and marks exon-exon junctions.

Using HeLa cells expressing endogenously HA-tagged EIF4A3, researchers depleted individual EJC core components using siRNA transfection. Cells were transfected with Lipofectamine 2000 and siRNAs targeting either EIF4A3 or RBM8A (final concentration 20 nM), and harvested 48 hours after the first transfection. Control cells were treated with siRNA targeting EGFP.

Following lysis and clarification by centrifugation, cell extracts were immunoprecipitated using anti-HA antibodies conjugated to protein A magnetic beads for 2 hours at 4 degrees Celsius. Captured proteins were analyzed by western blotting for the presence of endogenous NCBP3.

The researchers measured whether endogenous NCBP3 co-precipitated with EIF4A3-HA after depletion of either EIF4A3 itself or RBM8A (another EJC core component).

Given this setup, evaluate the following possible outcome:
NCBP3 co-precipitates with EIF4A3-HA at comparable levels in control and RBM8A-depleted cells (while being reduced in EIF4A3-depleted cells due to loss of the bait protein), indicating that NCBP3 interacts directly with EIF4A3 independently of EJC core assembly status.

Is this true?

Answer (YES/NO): NO